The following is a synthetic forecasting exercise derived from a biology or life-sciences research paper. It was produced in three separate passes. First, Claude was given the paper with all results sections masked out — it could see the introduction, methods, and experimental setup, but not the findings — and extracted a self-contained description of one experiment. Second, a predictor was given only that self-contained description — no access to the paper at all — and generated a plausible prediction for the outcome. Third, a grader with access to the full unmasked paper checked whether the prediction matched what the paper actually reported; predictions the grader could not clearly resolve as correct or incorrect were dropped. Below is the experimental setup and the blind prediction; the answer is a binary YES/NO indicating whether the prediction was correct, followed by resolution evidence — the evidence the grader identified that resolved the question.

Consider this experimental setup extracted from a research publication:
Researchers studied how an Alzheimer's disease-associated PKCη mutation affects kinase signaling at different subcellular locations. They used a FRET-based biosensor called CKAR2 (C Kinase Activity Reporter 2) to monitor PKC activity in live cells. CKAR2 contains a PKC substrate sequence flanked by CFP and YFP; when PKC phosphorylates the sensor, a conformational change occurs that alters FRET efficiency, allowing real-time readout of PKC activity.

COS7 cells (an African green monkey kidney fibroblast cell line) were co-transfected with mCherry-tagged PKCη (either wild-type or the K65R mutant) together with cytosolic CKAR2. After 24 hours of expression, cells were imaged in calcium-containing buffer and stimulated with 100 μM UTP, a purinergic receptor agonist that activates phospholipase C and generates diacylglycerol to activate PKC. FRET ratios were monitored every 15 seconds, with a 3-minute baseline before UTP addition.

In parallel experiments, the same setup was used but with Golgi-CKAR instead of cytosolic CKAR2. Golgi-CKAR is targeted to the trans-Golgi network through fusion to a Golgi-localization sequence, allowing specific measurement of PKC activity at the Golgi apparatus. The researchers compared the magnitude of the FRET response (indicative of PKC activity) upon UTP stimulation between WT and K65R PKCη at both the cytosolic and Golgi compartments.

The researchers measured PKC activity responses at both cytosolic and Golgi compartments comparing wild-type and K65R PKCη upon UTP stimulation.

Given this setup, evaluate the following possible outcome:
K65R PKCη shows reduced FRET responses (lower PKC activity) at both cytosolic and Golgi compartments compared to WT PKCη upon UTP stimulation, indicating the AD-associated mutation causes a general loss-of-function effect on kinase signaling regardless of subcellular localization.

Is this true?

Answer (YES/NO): NO